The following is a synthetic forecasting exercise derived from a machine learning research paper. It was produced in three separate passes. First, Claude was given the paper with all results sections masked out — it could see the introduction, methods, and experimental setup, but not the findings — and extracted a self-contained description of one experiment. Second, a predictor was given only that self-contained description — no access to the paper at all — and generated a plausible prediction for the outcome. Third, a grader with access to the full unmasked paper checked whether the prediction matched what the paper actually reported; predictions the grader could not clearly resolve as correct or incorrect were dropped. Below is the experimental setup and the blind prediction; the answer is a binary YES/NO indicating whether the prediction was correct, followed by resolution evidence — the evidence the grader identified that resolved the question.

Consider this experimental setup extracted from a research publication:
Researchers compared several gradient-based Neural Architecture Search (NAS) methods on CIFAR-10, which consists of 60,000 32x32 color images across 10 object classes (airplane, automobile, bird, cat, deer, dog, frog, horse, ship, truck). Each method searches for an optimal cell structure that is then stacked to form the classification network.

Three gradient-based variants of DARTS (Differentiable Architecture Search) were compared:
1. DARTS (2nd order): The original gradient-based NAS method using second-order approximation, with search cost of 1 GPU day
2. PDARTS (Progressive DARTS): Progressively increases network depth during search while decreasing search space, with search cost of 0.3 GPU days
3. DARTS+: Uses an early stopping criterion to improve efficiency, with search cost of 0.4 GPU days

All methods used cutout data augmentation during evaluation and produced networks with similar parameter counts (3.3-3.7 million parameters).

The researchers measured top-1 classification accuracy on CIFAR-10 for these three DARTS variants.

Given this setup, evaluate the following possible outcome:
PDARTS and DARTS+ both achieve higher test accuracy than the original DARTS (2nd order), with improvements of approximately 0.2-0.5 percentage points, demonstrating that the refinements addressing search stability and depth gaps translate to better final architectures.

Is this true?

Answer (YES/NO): YES